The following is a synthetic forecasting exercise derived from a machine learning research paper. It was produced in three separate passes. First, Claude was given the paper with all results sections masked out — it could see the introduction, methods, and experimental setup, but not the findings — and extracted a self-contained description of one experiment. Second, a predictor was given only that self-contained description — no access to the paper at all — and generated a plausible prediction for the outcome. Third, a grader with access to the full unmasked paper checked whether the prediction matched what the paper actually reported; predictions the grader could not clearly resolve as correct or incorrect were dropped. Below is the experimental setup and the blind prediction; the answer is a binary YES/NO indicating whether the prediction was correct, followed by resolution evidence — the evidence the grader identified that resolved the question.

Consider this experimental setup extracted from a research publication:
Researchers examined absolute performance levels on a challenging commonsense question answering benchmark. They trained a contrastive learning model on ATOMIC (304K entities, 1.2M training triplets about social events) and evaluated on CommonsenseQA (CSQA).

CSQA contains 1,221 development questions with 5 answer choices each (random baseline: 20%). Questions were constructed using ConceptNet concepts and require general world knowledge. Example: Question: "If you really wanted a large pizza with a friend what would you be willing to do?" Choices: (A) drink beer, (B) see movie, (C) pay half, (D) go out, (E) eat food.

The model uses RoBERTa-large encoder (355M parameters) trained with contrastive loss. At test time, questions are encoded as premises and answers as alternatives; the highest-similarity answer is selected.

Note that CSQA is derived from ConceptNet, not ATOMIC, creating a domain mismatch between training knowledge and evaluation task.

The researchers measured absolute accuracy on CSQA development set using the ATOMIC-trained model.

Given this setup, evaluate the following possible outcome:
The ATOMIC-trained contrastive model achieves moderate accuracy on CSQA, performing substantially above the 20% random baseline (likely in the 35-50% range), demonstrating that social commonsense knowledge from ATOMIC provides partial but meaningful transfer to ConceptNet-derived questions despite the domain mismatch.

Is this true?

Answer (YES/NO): YES